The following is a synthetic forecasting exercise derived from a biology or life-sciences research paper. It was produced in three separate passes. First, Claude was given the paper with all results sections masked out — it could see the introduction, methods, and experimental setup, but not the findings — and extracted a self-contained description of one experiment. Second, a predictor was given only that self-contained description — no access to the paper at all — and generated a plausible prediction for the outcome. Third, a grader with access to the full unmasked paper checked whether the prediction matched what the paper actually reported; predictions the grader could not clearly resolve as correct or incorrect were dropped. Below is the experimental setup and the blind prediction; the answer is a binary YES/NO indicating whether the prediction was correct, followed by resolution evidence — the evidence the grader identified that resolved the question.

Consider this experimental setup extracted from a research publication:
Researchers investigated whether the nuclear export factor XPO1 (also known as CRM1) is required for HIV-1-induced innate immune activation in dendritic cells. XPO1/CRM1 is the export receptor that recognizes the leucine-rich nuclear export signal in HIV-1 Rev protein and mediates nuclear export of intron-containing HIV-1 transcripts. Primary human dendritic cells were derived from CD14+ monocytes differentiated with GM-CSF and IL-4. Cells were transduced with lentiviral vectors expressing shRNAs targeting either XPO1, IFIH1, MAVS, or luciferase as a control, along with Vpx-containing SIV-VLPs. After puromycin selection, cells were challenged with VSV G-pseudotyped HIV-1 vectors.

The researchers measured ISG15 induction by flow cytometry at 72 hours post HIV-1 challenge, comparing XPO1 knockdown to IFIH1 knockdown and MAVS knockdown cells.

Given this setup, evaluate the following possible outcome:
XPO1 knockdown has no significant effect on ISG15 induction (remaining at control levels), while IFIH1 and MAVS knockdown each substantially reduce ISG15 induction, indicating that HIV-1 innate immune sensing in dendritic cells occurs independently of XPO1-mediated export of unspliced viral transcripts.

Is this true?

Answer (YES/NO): NO